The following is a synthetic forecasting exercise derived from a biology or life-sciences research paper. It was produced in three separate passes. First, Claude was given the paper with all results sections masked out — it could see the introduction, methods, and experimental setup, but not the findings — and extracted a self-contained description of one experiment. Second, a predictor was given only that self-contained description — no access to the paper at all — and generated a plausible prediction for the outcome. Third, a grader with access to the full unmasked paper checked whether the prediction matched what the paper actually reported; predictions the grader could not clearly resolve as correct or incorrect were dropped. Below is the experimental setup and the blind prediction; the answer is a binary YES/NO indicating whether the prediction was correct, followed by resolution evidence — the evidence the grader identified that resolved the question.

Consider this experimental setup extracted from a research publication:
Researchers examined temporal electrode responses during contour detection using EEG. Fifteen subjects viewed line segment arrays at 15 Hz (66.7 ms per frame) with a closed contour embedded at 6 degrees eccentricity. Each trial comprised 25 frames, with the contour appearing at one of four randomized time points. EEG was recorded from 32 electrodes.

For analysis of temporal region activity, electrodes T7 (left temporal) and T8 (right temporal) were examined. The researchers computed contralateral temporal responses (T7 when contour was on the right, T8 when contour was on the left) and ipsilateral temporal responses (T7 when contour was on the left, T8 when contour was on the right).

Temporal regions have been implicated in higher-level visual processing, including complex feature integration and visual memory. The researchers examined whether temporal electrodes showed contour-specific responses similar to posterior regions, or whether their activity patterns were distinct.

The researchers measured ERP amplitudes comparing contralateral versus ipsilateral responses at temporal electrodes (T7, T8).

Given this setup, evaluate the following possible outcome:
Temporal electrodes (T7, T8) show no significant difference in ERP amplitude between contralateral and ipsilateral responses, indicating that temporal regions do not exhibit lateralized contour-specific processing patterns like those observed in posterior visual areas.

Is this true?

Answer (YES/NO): YES